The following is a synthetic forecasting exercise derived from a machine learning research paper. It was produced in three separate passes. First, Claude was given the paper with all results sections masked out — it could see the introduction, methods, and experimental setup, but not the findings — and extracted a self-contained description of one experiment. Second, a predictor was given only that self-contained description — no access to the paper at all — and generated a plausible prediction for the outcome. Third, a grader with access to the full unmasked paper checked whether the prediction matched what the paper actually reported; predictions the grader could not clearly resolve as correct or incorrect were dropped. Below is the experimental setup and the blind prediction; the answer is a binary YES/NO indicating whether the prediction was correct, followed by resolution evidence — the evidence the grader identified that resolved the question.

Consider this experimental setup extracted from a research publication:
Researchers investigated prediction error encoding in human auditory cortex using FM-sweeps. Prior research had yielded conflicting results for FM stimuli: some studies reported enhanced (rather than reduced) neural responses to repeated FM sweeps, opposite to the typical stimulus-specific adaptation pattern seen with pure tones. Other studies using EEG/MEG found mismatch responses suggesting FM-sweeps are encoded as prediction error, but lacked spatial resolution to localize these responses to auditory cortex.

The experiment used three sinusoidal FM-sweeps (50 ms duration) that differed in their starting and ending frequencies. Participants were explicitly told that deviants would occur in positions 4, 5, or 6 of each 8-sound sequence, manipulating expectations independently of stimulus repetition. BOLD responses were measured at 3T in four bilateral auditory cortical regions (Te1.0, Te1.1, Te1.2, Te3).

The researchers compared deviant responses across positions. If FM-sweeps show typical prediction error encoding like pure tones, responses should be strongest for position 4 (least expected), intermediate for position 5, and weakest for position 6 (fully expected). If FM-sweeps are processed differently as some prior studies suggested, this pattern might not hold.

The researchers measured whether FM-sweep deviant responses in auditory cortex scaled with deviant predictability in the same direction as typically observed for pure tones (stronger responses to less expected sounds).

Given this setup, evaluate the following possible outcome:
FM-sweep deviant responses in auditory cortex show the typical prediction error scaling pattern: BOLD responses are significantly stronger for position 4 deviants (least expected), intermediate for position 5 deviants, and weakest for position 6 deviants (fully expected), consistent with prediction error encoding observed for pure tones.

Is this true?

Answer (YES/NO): YES